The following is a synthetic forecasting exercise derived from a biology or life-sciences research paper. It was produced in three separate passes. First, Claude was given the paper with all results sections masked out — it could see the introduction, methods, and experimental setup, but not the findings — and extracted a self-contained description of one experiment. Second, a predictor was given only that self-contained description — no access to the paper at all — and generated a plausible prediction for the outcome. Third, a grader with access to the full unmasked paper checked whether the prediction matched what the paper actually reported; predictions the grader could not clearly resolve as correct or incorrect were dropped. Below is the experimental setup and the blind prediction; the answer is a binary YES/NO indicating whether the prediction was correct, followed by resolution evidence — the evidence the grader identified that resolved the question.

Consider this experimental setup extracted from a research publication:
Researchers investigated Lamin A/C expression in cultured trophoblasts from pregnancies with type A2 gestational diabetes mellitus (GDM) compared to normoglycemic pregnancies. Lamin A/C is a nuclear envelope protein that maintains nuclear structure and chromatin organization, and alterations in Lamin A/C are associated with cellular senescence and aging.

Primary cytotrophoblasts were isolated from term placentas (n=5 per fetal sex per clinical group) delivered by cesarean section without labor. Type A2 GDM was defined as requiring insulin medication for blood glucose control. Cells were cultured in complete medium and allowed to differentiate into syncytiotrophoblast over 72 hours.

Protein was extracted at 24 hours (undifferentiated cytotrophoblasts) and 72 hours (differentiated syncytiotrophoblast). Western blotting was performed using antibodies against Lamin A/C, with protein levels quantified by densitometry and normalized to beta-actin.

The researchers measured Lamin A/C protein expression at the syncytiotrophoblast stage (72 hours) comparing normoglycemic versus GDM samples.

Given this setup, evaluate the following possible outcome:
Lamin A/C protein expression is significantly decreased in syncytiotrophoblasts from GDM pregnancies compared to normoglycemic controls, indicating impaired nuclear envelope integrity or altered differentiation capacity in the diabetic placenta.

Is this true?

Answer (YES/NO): NO